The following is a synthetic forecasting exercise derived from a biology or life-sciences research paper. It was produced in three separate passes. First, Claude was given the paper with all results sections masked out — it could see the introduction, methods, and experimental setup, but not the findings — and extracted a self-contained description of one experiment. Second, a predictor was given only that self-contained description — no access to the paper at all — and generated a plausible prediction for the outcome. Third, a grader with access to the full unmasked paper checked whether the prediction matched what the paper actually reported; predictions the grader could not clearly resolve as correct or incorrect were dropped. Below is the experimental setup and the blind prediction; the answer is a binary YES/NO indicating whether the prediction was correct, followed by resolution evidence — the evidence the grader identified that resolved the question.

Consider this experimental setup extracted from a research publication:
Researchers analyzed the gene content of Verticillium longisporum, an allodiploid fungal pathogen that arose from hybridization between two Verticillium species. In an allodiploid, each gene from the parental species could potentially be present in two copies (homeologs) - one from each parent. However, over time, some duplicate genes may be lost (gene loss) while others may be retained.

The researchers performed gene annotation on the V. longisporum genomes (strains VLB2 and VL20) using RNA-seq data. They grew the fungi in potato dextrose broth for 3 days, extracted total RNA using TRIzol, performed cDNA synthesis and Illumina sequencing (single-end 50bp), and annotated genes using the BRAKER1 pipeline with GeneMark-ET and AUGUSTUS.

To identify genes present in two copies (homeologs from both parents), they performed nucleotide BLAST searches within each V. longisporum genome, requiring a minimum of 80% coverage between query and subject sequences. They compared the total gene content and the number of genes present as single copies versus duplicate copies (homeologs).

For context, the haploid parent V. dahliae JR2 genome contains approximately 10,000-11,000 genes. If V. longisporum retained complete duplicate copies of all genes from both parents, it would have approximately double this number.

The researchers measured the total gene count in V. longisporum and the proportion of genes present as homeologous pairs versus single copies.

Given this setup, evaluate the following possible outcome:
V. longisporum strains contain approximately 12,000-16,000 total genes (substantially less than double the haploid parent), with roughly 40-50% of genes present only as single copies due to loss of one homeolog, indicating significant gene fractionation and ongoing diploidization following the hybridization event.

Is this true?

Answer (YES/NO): NO